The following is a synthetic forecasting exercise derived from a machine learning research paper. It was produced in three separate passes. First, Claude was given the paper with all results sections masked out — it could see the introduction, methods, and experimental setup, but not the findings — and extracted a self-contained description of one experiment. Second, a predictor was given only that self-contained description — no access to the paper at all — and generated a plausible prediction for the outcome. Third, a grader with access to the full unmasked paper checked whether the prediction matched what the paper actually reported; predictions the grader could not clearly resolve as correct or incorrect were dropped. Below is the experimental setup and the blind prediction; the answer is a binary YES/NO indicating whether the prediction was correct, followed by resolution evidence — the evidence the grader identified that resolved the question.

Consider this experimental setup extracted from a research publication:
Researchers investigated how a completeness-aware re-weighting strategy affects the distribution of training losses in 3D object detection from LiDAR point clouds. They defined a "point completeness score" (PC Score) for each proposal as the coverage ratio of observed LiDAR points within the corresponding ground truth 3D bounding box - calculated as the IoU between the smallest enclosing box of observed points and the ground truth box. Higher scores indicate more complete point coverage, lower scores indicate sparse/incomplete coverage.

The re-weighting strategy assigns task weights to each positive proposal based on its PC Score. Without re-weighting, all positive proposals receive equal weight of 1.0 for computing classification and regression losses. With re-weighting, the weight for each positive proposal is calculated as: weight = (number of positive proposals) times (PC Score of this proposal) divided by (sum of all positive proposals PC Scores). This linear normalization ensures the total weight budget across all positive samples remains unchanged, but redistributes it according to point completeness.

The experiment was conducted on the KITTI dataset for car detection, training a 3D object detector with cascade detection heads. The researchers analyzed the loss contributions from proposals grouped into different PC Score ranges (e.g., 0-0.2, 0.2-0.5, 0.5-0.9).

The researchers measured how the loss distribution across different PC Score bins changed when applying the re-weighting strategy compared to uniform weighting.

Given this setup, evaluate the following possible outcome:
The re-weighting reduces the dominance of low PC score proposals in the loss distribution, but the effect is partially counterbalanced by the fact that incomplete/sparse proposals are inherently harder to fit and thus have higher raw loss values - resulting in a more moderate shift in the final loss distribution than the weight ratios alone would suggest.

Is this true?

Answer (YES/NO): YES